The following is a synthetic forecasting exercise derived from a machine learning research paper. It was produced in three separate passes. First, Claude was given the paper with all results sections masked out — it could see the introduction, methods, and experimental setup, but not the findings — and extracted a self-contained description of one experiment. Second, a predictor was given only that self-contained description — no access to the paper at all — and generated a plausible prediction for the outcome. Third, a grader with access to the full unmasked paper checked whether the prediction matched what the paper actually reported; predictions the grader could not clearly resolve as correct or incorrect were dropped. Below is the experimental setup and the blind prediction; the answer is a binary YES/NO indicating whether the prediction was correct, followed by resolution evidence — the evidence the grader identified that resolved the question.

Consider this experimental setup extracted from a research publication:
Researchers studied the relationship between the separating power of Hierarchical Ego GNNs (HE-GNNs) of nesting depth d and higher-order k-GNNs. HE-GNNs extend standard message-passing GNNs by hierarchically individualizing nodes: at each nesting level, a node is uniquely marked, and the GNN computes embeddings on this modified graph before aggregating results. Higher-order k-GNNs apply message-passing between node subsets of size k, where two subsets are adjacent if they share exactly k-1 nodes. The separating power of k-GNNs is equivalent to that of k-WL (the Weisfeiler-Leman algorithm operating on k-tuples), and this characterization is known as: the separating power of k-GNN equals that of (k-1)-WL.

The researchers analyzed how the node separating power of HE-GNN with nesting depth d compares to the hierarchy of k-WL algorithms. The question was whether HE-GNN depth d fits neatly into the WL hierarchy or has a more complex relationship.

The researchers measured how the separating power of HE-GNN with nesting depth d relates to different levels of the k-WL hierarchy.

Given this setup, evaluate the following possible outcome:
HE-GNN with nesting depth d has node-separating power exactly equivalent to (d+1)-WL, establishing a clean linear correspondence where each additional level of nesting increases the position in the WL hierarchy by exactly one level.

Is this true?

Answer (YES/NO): NO